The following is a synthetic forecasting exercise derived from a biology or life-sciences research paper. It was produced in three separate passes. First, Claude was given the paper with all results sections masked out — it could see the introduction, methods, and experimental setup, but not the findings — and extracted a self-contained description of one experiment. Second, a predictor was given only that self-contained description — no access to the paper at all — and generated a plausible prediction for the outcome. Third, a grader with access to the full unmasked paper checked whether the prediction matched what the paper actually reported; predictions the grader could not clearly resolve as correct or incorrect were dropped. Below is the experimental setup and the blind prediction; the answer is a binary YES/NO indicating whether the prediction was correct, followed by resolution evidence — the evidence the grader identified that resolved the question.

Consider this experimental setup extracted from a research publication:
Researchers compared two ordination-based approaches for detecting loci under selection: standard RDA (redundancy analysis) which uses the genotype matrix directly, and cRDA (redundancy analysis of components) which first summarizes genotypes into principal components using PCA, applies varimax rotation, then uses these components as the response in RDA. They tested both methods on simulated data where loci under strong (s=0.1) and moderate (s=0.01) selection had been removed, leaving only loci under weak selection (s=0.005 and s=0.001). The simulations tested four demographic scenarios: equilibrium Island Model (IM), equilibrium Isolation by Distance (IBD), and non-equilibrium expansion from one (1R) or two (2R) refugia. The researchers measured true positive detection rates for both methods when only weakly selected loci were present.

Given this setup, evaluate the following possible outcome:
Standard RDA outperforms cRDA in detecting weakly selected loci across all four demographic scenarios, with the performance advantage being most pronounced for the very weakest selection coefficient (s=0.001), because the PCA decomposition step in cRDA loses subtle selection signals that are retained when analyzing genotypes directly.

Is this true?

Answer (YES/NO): NO